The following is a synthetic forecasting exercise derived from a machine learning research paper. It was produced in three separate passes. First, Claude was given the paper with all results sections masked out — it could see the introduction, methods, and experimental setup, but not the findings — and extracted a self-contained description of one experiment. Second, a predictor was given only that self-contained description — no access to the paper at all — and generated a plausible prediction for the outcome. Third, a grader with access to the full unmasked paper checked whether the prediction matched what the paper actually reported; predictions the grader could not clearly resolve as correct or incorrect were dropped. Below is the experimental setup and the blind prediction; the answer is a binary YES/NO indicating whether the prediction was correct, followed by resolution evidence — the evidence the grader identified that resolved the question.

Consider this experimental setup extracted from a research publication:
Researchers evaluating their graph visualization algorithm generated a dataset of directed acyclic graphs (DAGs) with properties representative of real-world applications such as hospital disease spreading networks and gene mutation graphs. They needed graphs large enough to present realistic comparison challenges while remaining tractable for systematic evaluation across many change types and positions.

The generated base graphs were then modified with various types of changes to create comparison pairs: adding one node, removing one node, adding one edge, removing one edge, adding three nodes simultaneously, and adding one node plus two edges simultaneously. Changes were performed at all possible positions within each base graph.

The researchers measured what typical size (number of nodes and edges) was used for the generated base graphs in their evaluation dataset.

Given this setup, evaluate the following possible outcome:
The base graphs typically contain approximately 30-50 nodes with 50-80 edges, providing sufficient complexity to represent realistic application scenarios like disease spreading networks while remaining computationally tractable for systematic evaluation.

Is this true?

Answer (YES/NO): NO